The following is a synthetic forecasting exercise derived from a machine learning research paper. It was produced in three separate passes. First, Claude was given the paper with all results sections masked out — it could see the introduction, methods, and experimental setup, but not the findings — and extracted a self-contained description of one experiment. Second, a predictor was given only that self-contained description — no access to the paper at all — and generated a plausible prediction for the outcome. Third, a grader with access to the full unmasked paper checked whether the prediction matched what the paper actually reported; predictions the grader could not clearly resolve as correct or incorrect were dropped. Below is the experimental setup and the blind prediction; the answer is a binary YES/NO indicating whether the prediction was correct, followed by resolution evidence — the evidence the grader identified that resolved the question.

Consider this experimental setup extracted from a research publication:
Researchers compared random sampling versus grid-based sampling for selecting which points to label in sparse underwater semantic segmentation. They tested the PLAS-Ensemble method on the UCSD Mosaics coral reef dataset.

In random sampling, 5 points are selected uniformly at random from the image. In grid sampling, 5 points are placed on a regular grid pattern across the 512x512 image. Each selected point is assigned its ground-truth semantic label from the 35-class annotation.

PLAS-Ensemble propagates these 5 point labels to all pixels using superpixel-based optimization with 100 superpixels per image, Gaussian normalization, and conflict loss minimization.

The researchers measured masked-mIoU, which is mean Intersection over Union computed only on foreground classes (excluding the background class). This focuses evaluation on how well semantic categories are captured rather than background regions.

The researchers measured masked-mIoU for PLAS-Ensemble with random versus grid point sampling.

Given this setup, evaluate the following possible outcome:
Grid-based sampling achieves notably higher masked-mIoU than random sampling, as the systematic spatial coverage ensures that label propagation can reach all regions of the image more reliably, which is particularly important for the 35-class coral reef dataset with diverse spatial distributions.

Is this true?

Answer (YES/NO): YES